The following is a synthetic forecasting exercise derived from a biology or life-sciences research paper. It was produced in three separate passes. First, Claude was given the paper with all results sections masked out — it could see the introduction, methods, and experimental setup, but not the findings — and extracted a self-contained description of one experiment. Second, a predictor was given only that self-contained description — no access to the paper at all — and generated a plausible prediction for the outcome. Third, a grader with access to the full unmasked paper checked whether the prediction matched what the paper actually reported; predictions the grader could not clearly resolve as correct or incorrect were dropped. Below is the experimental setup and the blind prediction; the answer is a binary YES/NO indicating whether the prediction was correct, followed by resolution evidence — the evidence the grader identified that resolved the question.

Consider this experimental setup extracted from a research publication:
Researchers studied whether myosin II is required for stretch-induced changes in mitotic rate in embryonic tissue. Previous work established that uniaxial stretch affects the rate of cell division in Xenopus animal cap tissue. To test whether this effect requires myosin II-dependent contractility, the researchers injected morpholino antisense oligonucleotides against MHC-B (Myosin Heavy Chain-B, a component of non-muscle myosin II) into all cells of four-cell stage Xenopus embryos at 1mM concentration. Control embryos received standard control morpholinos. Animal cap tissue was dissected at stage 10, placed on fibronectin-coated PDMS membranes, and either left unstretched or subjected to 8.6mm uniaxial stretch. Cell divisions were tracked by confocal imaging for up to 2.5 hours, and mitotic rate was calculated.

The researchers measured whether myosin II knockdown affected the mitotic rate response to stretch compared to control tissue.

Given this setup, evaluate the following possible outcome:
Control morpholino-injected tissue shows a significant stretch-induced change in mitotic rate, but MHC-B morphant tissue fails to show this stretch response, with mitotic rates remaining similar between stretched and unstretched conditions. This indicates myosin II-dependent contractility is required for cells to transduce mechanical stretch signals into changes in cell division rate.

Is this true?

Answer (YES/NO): NO